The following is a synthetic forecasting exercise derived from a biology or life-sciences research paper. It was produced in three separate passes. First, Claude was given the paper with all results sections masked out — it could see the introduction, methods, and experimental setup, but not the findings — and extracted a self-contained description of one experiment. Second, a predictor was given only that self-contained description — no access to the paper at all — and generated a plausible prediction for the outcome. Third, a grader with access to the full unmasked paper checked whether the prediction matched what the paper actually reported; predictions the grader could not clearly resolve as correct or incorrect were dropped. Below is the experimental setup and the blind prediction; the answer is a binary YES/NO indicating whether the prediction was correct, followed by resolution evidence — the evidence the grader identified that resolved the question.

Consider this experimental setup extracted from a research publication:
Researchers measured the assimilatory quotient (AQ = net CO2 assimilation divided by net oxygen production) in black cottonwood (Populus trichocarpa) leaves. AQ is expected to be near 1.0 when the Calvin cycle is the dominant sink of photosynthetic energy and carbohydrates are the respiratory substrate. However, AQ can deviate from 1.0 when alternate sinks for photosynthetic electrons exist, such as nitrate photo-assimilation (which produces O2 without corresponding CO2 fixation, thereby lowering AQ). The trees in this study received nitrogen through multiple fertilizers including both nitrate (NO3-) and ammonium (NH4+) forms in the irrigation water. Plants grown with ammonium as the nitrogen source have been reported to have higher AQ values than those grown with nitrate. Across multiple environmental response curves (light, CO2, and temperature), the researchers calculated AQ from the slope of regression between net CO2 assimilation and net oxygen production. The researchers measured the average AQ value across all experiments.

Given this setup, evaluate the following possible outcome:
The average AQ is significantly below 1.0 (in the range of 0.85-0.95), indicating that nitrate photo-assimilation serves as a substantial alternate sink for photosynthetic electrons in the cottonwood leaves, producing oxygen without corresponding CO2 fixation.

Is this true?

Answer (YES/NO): NO